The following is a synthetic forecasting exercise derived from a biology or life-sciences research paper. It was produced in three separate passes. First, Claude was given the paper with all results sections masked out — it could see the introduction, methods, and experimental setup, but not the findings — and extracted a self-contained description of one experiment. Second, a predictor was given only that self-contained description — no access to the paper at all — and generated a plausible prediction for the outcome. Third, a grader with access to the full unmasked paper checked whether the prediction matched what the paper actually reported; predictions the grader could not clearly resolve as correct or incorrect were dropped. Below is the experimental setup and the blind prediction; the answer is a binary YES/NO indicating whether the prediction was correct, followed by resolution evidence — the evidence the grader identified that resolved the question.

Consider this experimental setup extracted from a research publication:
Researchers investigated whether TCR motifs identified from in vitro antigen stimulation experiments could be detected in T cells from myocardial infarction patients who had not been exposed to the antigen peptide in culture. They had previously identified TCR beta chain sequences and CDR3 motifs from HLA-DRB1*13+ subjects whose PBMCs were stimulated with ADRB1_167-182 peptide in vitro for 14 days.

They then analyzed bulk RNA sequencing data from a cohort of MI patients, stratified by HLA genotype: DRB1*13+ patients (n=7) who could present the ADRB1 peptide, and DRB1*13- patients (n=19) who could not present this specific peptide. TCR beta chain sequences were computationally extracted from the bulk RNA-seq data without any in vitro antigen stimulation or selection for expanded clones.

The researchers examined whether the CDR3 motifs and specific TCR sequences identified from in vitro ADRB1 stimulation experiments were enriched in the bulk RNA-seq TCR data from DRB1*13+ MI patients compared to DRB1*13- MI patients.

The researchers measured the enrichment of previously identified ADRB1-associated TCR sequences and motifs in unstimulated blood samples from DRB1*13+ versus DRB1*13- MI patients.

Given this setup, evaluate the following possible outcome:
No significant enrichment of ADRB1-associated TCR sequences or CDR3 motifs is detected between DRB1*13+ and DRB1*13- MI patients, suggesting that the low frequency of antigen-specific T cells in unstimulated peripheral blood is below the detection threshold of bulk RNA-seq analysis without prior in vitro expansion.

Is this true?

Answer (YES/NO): NO